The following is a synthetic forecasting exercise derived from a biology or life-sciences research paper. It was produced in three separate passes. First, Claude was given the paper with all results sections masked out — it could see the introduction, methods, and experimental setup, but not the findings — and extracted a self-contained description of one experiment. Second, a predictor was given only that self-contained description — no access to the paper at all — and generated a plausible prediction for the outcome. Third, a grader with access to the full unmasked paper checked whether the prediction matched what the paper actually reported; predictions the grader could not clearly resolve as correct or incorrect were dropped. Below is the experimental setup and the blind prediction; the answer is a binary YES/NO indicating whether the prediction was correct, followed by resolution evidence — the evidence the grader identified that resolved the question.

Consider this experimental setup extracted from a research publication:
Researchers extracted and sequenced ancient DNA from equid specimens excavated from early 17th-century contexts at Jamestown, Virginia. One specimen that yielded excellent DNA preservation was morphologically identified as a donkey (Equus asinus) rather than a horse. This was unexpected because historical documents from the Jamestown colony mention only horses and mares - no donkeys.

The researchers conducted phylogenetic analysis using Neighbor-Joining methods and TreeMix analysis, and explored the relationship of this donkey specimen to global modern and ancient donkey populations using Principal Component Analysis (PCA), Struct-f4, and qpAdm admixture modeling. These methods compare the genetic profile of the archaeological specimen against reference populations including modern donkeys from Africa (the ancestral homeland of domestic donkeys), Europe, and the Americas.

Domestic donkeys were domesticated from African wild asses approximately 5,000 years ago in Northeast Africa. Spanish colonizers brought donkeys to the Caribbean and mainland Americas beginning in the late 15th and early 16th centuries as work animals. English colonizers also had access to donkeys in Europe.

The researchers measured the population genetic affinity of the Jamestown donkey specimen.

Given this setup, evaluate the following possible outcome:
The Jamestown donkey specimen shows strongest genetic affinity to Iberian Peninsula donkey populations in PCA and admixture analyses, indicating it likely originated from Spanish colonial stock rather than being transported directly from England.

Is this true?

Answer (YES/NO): NO